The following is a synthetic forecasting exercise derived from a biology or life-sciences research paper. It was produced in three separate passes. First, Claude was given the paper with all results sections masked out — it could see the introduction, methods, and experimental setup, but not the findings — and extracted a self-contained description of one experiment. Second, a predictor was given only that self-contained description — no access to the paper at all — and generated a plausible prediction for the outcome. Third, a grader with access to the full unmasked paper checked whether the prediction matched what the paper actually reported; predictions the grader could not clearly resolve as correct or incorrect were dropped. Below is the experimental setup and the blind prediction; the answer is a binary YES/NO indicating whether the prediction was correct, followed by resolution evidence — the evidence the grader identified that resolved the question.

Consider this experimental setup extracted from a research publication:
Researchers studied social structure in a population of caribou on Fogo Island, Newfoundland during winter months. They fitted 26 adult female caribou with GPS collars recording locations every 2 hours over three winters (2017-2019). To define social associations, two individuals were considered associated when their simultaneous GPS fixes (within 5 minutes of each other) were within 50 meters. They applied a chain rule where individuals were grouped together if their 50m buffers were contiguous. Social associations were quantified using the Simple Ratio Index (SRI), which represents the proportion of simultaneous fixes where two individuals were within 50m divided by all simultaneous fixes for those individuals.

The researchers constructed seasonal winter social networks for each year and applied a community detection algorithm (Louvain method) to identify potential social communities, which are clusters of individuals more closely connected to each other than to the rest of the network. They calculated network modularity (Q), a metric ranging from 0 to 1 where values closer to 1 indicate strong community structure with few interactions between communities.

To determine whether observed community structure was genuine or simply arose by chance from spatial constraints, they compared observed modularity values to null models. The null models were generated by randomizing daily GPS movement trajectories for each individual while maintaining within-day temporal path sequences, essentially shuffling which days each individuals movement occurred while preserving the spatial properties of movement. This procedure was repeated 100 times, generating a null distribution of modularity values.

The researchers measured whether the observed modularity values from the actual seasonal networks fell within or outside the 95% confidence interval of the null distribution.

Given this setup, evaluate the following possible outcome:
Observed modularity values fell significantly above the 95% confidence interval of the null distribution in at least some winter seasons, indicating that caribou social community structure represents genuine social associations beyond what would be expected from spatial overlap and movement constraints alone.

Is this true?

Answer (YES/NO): NO